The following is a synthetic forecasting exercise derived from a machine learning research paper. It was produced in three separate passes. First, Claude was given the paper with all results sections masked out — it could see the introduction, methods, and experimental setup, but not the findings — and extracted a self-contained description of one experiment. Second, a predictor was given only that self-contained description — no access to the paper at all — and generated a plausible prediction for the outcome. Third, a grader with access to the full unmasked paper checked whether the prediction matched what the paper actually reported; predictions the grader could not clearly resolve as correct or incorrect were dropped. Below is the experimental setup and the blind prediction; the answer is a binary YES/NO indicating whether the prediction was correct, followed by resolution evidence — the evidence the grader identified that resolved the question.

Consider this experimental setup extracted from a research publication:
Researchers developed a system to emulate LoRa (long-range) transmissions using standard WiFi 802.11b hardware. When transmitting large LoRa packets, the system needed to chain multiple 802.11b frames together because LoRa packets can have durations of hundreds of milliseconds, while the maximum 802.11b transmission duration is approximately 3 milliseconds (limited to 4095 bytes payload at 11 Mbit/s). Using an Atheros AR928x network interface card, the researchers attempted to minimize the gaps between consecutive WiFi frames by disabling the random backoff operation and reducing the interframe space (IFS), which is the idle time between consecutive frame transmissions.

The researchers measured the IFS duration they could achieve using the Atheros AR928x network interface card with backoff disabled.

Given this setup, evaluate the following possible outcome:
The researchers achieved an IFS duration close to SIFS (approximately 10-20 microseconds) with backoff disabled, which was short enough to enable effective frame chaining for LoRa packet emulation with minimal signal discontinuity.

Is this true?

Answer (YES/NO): YES